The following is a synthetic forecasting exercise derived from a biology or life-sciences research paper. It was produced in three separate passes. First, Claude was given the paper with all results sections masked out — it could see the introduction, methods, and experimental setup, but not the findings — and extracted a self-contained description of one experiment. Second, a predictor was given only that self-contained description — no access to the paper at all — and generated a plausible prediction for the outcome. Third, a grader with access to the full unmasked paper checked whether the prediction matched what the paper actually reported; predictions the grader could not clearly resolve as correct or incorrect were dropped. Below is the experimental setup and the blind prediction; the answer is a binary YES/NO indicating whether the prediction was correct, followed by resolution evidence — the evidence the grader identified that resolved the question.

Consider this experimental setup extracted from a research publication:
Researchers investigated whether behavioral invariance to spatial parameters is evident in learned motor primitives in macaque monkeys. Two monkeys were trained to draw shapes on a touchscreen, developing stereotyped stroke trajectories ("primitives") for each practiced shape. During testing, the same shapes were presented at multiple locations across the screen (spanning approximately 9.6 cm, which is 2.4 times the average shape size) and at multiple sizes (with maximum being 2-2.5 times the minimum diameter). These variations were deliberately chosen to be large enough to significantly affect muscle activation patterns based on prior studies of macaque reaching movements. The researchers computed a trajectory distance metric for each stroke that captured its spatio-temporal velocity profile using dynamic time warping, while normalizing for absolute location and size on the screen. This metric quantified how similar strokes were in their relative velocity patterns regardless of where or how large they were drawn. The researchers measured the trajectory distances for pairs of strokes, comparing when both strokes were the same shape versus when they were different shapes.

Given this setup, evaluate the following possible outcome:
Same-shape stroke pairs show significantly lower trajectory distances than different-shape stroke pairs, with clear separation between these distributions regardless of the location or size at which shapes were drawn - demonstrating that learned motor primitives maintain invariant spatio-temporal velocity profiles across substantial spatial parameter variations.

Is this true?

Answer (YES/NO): YES